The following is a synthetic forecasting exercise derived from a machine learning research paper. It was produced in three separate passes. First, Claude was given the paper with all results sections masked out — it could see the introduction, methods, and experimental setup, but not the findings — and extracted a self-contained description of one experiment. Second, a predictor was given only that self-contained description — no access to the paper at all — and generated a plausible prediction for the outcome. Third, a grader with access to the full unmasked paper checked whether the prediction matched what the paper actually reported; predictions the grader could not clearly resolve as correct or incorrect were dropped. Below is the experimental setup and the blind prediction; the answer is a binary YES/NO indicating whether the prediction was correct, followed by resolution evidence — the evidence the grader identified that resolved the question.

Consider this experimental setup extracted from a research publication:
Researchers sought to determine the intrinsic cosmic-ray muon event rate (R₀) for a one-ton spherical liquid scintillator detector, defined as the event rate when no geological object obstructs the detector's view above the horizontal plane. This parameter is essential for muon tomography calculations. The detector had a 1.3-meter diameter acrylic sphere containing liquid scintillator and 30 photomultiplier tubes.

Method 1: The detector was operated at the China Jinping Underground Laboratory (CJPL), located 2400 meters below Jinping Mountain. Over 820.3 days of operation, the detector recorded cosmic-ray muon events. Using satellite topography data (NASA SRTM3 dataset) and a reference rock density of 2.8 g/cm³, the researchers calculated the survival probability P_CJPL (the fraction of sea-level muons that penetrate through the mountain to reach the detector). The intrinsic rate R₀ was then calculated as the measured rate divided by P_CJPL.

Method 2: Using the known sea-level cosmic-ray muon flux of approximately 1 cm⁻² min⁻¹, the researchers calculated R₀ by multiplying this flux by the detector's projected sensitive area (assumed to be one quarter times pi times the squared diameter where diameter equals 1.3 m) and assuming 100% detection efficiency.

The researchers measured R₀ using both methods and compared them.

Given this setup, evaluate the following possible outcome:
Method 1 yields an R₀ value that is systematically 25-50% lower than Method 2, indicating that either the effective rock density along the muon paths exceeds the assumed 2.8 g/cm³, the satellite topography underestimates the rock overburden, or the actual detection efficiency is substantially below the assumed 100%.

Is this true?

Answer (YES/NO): NO